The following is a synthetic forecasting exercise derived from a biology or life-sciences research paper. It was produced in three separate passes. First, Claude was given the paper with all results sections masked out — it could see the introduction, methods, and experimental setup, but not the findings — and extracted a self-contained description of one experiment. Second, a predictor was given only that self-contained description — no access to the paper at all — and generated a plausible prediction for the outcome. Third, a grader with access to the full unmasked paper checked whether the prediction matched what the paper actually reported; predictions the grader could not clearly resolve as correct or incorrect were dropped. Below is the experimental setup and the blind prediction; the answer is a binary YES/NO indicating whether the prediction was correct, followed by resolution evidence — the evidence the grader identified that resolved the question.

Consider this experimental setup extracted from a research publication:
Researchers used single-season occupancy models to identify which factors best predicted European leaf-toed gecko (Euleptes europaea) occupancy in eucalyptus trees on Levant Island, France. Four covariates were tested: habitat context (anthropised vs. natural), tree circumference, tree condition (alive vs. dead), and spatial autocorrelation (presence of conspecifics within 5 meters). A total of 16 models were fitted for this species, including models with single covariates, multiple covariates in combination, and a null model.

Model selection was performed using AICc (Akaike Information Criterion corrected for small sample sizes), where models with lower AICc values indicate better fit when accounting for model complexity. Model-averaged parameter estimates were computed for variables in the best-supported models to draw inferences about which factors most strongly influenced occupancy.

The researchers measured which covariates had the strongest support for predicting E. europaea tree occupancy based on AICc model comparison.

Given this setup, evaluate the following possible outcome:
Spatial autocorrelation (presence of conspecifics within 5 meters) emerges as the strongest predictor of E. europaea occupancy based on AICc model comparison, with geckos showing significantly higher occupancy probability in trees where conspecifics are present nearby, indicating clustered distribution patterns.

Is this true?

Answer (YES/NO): YES